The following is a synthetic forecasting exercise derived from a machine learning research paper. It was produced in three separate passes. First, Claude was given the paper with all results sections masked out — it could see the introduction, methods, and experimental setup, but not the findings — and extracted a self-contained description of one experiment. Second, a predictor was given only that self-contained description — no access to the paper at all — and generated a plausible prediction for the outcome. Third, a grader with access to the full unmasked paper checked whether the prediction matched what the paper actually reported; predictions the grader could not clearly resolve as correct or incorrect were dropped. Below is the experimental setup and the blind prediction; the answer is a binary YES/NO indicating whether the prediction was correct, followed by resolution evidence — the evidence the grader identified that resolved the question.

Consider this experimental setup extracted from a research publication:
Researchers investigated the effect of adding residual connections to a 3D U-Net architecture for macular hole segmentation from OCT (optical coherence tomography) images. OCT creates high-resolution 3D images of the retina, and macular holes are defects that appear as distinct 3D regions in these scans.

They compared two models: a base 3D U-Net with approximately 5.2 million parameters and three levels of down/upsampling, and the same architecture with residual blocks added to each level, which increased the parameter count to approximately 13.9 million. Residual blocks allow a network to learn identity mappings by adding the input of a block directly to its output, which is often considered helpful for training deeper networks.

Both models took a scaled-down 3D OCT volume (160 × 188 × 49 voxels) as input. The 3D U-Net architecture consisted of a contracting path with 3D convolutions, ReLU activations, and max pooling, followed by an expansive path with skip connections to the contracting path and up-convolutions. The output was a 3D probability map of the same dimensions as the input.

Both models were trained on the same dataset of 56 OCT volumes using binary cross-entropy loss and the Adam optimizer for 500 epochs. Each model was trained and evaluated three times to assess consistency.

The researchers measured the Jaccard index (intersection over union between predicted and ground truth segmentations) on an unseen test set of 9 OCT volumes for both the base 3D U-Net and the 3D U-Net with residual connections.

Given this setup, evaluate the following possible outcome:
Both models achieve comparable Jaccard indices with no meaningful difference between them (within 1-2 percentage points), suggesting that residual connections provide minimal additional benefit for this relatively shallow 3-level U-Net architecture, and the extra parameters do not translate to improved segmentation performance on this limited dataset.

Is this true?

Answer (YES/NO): YES